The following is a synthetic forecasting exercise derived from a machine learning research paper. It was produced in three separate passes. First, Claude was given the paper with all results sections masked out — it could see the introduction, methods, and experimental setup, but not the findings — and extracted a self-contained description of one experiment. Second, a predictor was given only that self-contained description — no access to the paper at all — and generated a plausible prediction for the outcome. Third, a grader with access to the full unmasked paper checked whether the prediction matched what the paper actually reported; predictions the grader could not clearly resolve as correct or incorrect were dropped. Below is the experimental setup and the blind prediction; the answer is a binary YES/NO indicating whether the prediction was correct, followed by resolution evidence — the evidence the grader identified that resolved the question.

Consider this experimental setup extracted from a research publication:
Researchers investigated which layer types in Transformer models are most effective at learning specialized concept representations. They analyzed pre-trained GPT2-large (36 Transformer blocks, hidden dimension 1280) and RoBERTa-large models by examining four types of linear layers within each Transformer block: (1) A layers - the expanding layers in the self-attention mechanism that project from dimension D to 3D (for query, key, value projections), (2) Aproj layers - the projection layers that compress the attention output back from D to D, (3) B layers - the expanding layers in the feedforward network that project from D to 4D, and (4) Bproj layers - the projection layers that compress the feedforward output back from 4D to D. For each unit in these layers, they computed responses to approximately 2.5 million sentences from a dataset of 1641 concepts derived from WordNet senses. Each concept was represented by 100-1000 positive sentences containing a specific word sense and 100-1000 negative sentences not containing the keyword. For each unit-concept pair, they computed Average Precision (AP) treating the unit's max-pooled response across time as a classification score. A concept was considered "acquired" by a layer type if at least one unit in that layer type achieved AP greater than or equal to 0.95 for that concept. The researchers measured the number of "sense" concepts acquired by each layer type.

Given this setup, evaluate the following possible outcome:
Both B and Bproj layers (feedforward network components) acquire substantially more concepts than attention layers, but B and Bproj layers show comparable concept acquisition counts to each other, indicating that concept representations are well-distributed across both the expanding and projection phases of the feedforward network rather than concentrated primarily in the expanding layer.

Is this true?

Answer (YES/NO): NO